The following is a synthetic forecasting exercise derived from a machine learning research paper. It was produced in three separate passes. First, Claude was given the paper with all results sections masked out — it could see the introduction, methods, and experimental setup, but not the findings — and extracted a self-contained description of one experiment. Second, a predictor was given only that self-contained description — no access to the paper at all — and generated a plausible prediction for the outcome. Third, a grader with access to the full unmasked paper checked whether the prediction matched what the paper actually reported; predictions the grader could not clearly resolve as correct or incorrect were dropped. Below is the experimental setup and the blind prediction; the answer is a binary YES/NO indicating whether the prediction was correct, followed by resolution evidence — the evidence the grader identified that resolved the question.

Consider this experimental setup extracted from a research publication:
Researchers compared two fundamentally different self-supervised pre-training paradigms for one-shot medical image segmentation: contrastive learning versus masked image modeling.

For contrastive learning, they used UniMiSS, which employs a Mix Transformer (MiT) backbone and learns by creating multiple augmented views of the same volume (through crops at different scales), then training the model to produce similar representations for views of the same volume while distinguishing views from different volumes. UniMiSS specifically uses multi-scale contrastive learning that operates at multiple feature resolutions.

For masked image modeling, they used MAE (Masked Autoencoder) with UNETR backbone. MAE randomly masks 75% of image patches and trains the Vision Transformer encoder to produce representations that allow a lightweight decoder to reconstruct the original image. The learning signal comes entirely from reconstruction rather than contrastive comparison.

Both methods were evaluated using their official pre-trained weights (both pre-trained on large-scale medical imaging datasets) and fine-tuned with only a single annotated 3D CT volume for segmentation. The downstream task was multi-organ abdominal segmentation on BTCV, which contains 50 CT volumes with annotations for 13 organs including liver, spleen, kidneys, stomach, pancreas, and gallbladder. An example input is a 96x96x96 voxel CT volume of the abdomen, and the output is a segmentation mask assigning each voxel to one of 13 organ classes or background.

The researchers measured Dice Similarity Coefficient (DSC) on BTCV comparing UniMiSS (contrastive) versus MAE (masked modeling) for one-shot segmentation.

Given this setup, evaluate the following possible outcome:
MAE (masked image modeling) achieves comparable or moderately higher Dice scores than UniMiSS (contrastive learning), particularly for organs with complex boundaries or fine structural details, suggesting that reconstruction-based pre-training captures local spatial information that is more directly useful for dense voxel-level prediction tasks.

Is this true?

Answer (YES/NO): NO